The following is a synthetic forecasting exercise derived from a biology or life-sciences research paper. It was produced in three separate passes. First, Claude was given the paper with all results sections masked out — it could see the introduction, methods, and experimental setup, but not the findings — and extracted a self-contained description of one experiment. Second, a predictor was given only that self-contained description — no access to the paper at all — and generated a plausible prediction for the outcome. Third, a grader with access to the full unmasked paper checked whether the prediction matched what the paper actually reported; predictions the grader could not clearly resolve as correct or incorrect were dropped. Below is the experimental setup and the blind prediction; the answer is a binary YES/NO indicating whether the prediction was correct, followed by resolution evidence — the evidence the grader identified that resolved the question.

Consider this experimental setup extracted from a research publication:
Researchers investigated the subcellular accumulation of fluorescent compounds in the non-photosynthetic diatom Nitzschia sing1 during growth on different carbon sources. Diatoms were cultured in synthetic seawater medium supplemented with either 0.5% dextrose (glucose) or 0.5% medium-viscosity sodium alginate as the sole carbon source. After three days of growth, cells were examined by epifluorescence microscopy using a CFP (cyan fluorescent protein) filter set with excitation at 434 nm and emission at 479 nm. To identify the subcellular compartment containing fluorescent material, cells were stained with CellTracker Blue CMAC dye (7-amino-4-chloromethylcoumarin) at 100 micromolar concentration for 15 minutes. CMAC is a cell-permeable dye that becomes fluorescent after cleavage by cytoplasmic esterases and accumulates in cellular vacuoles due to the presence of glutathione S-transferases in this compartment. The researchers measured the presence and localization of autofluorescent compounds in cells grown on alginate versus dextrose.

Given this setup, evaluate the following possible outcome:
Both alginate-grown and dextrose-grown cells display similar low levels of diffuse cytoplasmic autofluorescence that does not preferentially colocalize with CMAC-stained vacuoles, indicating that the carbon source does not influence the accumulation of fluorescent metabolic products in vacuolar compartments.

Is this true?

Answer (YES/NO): NO